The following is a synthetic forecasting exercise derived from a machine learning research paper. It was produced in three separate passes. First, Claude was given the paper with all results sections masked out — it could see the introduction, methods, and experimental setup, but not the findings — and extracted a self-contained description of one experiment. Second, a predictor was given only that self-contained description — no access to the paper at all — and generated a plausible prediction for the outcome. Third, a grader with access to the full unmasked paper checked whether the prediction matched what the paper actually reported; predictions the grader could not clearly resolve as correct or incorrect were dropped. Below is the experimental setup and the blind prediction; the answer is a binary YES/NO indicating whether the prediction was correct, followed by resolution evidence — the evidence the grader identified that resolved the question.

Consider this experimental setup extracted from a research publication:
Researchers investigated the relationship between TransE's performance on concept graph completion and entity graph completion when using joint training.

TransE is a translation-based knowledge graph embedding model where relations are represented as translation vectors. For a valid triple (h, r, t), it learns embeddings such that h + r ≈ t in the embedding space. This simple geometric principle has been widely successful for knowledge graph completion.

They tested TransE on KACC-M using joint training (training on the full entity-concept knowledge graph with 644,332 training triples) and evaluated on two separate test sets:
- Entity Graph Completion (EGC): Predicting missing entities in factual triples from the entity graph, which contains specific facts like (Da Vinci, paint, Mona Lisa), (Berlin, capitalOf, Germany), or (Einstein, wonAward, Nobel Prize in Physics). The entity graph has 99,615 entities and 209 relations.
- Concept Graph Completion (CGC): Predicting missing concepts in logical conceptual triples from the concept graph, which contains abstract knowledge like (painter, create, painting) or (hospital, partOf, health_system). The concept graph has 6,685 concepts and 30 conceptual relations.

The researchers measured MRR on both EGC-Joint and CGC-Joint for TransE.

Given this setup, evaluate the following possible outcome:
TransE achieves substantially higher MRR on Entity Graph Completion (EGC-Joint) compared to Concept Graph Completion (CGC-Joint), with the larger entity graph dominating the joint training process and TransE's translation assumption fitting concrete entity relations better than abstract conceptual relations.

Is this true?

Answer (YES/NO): YES